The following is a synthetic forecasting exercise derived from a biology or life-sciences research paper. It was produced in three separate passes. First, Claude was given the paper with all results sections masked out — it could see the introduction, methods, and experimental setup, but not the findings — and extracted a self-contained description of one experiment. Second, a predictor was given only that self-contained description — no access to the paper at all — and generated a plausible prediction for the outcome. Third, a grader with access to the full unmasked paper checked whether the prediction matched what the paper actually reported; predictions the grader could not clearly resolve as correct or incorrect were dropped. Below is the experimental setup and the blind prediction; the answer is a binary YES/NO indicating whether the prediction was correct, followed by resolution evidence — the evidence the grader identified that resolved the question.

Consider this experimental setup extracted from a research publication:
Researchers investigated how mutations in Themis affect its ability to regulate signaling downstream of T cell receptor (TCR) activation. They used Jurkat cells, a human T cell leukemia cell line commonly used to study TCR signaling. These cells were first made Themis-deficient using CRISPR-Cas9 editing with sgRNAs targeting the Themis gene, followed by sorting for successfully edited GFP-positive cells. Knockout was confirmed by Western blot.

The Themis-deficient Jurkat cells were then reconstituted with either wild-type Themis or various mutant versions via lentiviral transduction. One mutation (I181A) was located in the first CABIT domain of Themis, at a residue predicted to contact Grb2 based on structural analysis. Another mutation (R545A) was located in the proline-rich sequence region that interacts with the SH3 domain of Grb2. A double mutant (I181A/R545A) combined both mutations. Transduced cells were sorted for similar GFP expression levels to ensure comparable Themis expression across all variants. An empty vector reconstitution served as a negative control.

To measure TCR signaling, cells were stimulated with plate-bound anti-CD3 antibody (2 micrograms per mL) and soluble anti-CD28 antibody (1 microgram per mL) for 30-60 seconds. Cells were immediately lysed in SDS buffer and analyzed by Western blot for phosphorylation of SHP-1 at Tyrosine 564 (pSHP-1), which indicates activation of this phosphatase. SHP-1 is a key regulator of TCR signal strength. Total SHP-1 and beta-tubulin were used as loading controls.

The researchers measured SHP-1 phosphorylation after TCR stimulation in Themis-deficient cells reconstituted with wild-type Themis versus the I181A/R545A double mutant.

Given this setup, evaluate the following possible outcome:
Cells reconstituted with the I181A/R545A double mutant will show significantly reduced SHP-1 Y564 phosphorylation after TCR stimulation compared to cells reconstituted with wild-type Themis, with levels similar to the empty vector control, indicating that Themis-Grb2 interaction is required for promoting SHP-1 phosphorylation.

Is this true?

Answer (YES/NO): YES